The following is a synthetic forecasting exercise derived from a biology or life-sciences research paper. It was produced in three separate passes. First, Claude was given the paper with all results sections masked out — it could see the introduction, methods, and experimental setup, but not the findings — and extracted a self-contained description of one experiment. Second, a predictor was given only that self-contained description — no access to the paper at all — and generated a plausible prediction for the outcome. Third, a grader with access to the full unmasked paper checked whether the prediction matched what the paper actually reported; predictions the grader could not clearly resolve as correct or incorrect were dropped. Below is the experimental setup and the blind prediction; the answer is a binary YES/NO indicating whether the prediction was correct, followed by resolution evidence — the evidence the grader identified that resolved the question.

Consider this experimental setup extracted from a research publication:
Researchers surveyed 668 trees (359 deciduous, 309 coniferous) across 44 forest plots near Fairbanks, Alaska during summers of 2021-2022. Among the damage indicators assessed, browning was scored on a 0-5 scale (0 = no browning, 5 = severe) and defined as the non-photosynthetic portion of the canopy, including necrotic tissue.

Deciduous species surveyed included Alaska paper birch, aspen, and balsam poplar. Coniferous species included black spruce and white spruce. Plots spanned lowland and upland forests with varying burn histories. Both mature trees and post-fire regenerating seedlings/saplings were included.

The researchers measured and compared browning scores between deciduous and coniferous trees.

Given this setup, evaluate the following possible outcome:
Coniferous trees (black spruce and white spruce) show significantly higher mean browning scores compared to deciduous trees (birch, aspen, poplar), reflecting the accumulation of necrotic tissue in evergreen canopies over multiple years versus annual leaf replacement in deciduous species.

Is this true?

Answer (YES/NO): YES